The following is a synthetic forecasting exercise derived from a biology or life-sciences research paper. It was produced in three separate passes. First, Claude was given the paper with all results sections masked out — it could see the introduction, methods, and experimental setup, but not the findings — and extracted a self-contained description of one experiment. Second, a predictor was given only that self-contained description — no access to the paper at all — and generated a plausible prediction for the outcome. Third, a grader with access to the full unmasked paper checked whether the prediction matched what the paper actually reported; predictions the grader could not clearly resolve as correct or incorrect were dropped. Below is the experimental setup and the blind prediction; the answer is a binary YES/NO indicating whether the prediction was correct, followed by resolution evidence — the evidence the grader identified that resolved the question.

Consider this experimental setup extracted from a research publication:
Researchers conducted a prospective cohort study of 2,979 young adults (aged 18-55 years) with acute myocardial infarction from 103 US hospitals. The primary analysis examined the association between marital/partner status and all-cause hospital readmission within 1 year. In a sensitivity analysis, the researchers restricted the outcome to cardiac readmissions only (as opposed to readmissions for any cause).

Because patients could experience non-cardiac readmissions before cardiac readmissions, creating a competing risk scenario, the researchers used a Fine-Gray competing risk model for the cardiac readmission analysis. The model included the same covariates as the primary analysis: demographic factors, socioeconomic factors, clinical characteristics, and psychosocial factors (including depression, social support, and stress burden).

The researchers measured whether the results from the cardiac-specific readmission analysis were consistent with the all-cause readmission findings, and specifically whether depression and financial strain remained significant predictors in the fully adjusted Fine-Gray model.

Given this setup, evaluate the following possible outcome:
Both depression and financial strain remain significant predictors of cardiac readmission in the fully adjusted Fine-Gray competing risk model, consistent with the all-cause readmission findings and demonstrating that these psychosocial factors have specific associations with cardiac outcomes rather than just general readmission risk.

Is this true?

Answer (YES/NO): NO